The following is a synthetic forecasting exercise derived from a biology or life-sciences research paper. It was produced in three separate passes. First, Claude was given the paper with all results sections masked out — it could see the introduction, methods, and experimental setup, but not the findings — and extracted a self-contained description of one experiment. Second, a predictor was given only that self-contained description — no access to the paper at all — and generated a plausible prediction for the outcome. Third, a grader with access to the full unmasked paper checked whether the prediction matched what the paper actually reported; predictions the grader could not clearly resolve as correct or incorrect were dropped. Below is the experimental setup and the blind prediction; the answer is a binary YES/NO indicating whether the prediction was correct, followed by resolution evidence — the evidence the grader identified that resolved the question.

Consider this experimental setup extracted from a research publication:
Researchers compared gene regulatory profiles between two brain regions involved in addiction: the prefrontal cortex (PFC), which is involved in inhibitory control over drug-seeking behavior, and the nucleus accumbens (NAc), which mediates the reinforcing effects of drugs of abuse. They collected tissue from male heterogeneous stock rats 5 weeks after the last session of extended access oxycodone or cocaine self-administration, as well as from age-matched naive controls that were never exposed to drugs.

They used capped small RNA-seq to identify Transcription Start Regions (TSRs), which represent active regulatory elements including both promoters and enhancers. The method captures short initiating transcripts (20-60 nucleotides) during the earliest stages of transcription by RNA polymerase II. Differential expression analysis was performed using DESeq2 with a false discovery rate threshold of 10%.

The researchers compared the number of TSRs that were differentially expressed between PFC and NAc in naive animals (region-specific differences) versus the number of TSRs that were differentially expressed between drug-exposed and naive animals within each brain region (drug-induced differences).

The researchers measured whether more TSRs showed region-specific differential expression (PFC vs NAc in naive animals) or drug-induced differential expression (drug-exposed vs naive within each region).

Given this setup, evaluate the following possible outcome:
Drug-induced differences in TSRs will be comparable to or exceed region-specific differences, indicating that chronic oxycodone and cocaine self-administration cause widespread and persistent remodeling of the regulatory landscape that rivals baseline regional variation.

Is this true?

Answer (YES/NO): NO